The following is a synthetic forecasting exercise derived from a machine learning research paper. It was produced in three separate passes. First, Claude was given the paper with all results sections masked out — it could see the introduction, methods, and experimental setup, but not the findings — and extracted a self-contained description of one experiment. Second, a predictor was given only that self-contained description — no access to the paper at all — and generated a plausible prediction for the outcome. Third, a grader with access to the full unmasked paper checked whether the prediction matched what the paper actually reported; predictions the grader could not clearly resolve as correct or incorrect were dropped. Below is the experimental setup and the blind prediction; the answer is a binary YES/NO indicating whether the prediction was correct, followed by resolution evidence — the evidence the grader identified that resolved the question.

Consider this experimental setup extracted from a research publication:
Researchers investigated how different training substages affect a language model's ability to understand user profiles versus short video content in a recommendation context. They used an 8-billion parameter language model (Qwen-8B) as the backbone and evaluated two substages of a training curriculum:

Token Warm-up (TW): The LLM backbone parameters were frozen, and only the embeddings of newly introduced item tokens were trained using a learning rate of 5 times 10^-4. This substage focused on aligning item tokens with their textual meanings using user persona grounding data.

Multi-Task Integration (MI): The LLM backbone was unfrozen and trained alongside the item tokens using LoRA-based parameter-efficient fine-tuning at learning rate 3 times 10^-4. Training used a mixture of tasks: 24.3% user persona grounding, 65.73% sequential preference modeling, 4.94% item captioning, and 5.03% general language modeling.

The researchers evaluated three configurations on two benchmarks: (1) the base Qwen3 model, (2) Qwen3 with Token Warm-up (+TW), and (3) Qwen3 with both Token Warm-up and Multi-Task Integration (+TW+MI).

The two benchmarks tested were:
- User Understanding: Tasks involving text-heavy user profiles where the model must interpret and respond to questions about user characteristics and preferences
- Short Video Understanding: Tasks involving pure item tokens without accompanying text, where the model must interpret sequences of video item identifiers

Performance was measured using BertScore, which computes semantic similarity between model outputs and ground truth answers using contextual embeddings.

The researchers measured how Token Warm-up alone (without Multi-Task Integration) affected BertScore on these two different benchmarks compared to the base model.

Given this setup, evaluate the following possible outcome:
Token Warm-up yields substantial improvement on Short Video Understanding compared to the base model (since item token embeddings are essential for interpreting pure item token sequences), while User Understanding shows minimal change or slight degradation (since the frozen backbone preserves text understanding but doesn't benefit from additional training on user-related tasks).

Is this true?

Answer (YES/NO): YES